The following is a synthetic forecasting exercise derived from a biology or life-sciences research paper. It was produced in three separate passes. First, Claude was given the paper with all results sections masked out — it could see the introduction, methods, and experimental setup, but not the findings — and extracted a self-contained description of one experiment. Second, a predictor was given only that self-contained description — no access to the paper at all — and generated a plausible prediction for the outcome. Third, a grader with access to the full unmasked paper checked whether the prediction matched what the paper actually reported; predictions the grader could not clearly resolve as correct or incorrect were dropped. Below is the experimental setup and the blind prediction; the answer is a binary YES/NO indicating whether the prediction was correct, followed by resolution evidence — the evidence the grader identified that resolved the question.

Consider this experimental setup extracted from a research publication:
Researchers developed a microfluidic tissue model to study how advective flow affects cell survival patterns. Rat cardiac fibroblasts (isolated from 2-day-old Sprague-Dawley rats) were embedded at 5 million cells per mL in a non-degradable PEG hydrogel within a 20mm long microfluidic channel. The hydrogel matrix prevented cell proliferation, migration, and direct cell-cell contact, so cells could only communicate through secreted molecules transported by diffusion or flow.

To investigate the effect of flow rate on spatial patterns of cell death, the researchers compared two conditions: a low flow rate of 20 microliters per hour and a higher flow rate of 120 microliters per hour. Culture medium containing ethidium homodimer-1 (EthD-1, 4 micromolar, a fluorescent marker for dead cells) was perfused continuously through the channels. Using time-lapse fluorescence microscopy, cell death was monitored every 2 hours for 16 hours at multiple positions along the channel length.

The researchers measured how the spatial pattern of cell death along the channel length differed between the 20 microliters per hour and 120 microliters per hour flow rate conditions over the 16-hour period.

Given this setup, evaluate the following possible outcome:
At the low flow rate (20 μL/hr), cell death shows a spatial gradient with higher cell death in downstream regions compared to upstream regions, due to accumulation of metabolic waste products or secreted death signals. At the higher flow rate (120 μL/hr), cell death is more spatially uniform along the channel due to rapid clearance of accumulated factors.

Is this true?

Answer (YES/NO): NO